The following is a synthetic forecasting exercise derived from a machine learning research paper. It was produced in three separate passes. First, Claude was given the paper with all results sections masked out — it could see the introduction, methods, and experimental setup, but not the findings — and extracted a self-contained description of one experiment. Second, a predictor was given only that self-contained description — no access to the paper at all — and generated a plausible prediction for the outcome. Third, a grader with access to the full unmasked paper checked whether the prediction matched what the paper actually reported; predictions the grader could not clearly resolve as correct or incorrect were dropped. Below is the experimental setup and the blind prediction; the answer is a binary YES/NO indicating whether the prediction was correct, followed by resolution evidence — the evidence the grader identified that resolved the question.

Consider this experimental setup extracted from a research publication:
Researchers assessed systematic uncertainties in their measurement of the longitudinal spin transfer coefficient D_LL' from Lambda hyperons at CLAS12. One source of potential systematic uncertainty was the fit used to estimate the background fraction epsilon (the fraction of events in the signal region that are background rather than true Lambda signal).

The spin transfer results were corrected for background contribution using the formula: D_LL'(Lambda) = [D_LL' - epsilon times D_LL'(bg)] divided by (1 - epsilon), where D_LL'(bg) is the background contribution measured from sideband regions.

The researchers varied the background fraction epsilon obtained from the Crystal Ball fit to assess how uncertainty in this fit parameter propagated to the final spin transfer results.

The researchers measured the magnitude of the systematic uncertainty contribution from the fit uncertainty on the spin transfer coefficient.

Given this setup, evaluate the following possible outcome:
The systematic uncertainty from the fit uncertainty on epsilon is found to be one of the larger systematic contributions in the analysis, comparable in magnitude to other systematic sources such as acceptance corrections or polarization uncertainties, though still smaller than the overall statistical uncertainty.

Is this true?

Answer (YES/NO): NO